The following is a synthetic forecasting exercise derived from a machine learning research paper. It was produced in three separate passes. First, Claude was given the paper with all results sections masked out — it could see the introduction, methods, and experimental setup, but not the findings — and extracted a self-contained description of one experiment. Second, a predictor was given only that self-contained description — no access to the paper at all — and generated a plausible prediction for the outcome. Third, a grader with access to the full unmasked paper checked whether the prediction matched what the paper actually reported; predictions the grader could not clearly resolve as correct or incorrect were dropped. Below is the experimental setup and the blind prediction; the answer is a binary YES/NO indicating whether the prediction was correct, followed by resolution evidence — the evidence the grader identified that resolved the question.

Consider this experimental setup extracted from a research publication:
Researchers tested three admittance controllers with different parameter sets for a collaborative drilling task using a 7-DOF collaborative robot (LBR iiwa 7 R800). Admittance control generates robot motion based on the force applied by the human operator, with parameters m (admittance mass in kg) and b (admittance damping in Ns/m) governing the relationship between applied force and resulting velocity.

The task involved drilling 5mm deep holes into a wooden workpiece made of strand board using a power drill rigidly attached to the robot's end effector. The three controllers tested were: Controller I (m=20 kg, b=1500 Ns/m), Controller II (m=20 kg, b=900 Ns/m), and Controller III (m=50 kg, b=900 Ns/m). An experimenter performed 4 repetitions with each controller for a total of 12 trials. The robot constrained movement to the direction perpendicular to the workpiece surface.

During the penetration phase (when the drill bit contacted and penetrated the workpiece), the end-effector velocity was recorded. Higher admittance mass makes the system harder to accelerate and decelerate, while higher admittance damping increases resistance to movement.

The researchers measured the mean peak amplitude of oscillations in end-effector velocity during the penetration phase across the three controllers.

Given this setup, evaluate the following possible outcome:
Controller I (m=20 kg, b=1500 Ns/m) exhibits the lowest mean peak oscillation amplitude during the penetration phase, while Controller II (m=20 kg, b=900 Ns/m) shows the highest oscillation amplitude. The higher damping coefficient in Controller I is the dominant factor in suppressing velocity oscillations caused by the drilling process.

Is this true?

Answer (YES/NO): NO